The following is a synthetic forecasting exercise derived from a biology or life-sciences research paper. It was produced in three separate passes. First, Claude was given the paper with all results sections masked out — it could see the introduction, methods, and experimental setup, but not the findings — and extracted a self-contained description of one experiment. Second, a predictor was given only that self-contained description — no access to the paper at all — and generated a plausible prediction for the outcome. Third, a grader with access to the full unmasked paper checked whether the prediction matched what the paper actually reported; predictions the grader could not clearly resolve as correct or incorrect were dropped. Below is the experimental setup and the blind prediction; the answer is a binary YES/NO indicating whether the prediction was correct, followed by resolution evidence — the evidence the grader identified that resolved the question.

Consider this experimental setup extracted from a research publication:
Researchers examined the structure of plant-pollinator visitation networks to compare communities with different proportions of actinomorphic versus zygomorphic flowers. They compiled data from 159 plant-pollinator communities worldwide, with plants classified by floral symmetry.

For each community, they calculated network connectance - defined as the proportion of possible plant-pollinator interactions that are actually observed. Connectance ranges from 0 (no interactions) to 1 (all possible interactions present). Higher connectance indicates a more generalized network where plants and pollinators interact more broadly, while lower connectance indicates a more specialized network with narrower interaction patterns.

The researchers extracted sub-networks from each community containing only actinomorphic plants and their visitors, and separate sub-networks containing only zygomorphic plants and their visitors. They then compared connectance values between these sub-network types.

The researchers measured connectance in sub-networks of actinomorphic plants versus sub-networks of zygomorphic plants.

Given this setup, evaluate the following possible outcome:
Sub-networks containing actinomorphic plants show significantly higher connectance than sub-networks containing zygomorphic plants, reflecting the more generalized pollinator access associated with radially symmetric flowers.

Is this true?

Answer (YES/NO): NO